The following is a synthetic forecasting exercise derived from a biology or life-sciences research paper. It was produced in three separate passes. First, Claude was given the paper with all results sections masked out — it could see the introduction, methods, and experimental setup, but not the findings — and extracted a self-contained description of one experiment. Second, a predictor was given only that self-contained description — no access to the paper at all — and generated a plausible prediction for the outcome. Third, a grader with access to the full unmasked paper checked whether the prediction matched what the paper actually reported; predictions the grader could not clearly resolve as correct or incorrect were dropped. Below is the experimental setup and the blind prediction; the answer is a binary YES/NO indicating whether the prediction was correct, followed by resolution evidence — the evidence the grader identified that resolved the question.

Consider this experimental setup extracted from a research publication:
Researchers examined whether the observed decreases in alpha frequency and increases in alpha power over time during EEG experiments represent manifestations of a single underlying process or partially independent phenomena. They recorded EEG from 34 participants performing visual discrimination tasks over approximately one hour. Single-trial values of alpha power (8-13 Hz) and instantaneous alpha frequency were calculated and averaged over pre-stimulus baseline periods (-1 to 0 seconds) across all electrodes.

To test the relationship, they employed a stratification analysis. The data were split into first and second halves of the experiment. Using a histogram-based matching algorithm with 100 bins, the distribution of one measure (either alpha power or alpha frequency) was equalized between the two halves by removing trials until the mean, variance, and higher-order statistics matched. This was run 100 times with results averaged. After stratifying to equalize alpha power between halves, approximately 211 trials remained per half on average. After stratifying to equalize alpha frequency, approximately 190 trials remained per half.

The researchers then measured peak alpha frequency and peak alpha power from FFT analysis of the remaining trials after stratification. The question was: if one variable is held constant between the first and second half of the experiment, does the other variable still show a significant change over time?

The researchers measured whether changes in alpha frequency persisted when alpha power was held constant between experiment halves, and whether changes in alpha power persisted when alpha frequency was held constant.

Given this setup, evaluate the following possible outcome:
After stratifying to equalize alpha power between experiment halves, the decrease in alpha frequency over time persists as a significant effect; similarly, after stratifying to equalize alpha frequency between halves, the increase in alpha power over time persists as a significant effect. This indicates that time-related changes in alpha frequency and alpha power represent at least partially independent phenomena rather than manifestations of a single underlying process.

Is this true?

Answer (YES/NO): YES